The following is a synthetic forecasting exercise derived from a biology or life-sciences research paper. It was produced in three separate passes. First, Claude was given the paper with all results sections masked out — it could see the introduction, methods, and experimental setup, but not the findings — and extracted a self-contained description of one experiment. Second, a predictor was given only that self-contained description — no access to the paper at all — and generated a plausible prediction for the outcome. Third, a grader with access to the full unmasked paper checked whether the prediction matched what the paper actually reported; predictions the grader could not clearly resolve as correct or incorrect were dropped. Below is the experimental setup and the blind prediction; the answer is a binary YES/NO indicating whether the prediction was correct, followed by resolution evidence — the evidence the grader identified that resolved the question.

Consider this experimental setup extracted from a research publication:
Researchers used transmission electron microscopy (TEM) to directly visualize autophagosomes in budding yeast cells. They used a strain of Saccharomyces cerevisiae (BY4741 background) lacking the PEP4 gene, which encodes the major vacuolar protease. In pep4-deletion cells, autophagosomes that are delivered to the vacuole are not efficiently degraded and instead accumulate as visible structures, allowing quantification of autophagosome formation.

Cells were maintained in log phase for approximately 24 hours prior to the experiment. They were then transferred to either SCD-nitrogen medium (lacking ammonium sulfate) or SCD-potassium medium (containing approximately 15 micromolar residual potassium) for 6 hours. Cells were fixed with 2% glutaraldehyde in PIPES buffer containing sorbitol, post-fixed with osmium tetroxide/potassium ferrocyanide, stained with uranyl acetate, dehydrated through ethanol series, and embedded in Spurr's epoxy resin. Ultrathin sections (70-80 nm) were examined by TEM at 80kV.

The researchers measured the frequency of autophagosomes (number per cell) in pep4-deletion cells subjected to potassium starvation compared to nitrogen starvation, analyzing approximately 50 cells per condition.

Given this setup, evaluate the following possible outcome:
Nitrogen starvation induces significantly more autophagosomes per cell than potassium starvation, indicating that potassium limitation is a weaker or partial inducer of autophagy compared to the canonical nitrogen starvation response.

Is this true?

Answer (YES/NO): NO